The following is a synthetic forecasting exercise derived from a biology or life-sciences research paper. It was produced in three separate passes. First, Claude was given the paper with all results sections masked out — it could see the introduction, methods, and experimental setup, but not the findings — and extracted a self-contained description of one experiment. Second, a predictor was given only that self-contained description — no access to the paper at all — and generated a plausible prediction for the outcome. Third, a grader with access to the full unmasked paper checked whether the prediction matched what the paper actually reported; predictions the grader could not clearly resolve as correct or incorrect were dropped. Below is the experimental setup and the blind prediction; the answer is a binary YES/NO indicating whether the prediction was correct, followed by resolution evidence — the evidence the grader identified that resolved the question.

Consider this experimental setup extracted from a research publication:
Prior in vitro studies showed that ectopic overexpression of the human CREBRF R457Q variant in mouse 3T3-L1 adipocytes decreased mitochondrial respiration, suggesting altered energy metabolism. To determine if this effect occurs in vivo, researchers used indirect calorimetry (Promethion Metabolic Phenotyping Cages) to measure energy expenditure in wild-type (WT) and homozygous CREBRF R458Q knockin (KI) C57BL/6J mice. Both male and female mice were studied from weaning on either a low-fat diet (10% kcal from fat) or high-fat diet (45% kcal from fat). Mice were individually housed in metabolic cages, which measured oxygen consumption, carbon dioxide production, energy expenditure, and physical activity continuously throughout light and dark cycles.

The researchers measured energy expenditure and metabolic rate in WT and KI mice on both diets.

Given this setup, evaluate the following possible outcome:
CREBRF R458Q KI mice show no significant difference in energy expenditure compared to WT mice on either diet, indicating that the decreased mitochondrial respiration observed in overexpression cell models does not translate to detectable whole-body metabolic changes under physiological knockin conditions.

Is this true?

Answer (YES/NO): YES